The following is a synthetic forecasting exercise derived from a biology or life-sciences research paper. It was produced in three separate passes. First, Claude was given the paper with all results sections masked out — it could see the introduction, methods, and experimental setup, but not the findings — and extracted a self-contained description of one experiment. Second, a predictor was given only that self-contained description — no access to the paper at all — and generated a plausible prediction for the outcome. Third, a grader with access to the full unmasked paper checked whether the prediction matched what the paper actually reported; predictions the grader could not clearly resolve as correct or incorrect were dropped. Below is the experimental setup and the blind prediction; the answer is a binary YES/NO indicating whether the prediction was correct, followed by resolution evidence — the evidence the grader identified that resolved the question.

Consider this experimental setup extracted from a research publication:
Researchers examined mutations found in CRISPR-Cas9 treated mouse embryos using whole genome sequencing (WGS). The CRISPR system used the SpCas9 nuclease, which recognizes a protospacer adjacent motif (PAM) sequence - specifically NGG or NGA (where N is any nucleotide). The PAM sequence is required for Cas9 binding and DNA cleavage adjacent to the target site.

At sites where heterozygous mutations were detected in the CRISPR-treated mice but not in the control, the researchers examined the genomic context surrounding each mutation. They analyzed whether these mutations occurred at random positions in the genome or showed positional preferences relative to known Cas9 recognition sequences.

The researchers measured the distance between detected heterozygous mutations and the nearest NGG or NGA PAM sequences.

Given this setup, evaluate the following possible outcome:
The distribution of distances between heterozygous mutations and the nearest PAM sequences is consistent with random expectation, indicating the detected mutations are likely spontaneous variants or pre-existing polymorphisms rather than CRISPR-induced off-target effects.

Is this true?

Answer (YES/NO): NO